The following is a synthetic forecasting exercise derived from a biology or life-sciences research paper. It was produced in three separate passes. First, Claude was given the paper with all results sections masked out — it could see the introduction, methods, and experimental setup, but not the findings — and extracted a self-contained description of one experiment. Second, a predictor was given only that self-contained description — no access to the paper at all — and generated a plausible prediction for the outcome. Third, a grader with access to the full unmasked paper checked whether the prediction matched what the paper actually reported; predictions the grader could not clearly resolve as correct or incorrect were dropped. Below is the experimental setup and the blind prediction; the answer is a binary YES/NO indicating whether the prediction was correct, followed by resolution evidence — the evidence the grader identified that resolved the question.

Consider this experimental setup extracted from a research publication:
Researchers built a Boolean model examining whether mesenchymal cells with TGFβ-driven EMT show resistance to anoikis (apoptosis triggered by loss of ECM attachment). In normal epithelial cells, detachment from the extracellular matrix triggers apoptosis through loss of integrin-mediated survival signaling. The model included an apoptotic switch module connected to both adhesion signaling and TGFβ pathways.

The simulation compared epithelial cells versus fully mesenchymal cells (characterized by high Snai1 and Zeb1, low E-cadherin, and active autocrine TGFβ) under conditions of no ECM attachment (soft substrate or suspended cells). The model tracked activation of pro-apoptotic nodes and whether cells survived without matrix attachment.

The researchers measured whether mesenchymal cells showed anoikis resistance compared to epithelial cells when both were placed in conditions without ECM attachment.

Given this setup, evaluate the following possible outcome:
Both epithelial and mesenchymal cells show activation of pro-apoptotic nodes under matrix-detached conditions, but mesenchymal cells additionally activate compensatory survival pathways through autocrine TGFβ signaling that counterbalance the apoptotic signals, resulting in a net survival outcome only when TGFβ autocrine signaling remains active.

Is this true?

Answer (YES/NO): NO